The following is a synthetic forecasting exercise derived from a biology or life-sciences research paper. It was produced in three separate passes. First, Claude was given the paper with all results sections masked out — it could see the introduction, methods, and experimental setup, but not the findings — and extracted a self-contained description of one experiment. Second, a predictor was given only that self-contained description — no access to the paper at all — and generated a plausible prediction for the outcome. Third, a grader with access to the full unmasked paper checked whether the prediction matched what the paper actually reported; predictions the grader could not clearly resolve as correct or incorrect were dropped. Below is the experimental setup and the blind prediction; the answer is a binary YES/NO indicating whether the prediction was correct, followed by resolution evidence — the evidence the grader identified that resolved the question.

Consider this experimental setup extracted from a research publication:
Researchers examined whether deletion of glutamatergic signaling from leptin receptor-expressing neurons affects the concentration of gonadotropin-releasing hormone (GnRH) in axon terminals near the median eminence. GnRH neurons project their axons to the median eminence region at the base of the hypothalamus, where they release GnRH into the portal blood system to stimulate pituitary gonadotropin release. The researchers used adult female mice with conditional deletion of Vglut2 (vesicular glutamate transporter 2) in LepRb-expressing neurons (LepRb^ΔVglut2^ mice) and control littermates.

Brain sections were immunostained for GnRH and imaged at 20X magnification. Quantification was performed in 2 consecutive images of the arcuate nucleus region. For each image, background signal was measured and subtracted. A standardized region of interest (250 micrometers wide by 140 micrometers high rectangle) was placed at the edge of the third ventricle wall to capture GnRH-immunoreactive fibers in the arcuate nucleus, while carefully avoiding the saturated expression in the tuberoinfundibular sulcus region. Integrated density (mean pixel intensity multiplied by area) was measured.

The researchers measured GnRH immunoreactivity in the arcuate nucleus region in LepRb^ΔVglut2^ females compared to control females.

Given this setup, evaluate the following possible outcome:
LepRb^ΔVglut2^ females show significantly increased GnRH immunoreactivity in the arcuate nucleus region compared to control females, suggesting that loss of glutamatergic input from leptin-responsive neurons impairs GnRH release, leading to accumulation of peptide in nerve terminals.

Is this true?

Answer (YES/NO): YES